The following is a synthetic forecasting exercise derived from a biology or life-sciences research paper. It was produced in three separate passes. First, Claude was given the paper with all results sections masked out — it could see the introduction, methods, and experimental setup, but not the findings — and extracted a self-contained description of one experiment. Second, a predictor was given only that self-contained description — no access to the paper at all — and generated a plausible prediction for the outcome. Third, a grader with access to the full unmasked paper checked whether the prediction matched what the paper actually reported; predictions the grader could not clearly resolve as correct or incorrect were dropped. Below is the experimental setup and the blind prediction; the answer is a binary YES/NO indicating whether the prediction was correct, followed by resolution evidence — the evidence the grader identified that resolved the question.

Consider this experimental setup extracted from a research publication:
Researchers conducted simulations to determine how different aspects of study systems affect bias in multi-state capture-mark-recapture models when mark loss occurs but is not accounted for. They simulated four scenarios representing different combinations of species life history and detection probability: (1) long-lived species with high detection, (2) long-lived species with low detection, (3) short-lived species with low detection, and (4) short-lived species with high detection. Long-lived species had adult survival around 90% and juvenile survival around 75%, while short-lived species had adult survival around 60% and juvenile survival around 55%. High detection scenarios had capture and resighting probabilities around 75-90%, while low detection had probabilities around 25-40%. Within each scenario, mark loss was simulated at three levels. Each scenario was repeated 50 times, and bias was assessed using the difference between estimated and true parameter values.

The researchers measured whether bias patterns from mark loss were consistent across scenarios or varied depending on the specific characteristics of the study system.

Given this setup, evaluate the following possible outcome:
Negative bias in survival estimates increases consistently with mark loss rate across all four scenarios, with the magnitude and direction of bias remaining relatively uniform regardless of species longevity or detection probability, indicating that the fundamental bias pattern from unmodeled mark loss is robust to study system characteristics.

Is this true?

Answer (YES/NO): NO